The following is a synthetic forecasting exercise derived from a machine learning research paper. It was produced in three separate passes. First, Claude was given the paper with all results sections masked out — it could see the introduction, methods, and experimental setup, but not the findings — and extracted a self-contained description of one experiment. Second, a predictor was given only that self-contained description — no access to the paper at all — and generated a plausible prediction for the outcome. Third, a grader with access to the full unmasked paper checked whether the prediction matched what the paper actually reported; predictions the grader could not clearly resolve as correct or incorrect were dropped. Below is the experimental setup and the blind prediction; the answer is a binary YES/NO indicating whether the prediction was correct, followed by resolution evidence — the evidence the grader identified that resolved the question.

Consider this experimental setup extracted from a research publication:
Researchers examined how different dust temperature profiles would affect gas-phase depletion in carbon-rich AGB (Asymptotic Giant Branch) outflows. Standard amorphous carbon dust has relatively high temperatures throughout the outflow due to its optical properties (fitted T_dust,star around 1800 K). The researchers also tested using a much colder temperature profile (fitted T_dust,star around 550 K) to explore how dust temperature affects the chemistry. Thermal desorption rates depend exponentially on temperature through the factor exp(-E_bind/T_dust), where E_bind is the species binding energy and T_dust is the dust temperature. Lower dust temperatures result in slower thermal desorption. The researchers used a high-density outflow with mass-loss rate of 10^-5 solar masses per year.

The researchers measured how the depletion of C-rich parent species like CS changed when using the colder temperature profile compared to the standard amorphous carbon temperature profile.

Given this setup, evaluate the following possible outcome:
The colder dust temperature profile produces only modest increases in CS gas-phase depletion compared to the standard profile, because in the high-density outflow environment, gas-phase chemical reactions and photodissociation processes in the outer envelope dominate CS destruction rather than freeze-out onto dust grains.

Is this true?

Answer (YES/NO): NO